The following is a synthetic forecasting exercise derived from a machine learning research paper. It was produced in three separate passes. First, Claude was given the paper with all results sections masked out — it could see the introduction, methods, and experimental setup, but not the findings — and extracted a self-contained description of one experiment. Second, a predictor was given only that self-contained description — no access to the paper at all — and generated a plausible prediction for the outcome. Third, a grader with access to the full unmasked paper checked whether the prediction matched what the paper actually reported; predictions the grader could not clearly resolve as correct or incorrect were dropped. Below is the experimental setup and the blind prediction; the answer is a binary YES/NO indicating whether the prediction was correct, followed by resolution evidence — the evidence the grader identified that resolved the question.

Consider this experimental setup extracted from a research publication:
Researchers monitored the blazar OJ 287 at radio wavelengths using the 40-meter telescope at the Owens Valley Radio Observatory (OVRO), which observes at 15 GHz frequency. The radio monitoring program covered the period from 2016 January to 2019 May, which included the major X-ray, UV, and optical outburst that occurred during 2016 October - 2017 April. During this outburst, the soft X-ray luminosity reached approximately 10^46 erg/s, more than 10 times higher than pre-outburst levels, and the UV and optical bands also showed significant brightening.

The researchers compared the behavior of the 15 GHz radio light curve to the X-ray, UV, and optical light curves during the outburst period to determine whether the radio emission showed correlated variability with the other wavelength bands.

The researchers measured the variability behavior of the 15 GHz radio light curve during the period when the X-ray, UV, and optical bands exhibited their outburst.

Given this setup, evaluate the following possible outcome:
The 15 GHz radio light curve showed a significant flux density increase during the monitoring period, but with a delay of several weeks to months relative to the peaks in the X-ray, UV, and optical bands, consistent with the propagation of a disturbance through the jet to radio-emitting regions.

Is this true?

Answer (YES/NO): NO